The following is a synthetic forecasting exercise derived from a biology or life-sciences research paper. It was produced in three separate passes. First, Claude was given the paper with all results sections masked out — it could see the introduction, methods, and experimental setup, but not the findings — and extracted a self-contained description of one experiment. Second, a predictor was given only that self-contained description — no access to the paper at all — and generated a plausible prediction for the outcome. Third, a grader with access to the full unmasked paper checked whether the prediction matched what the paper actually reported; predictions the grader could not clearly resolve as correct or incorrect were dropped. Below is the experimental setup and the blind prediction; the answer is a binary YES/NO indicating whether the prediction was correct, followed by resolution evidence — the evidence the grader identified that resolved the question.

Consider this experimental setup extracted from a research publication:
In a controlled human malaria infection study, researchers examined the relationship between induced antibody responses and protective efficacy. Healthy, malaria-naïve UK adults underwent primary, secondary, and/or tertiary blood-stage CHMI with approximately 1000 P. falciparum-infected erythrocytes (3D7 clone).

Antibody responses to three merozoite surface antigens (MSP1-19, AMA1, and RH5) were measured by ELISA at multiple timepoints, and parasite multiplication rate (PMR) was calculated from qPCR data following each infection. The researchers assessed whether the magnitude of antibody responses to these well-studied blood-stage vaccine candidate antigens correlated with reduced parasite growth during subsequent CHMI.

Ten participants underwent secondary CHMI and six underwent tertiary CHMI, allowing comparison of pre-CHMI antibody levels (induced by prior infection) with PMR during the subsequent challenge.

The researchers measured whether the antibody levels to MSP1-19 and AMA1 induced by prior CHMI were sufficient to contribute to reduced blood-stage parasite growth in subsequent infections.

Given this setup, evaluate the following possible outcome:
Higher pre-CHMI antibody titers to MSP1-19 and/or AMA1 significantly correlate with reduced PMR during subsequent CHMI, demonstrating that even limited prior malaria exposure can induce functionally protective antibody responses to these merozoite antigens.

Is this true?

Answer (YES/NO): NO